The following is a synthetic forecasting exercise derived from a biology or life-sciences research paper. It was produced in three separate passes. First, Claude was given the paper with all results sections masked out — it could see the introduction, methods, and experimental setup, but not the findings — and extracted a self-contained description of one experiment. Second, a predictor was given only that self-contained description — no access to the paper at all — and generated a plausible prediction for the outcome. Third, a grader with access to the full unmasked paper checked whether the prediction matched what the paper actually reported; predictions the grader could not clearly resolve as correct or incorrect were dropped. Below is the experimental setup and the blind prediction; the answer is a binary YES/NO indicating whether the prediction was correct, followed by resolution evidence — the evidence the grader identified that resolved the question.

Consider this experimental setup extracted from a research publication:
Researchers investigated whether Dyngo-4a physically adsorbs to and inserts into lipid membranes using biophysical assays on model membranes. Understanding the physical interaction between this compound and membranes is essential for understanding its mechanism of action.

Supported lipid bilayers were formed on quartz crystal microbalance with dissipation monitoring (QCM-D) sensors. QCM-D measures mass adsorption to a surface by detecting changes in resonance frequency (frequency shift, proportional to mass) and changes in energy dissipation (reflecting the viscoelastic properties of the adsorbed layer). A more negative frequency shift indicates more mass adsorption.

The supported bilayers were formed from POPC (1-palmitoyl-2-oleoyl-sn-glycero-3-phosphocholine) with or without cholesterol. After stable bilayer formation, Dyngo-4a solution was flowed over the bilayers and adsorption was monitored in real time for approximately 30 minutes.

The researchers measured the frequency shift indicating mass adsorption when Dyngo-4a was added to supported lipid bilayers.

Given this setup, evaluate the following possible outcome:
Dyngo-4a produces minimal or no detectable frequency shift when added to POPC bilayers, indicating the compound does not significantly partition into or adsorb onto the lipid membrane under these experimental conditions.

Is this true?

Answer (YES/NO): NO